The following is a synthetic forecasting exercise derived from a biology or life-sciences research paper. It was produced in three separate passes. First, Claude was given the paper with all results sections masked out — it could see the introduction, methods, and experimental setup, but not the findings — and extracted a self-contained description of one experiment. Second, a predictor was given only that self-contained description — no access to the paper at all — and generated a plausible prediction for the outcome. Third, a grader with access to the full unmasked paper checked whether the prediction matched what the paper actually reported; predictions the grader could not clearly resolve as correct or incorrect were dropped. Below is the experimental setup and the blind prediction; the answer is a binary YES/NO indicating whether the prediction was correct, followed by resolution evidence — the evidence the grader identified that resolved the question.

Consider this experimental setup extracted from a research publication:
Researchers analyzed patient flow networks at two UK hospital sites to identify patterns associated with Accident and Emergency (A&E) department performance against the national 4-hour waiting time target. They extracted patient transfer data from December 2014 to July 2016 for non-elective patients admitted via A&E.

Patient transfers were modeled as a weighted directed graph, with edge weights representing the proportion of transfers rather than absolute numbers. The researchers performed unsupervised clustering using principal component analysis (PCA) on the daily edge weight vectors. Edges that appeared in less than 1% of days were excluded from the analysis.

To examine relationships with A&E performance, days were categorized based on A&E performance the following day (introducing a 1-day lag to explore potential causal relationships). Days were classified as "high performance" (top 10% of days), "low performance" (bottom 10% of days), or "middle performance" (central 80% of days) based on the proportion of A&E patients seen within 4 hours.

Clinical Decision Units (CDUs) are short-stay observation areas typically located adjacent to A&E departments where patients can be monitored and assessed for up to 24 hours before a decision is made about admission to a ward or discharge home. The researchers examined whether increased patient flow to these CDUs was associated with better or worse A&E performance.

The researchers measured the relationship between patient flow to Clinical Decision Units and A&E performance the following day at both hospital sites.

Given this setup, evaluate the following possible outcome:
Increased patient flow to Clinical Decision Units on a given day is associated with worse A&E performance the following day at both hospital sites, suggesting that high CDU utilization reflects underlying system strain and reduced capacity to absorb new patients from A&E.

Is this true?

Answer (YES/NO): NO